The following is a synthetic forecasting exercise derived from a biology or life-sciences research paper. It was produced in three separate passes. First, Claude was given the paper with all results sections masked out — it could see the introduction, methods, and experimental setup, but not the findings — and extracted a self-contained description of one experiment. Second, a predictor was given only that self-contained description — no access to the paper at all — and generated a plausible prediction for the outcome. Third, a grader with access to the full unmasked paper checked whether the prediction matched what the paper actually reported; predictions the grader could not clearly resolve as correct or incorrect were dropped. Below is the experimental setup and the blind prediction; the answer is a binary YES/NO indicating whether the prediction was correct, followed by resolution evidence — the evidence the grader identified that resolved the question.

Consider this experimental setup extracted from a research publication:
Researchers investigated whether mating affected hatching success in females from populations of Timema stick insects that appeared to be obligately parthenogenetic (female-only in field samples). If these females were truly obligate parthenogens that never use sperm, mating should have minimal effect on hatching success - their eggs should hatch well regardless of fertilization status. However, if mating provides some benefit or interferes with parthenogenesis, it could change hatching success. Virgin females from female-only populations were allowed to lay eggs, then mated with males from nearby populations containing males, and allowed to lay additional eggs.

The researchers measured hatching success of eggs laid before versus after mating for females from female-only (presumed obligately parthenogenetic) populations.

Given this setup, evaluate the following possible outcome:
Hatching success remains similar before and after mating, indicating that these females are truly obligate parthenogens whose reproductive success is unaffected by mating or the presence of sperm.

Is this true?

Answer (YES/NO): NO